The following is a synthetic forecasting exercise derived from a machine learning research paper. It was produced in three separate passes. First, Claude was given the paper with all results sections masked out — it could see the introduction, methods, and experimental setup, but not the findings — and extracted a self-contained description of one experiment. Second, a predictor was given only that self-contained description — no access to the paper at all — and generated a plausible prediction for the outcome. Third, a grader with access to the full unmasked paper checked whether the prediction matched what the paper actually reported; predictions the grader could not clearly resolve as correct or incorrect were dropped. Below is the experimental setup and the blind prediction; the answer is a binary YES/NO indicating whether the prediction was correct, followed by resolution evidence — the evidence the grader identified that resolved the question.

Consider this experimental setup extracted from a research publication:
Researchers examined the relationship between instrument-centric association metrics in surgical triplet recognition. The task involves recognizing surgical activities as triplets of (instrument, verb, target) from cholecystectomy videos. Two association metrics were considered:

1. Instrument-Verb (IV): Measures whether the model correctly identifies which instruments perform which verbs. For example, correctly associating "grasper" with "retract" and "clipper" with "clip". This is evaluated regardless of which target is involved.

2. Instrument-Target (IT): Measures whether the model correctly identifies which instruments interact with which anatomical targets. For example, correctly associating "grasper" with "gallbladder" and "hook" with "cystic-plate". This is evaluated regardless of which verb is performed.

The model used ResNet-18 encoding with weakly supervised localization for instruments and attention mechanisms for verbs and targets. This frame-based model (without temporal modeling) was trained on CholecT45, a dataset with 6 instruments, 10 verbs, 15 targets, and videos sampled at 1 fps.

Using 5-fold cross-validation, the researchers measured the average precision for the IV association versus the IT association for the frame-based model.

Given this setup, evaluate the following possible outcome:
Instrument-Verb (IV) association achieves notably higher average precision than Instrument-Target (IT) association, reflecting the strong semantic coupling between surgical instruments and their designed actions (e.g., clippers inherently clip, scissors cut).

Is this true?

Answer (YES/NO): YES